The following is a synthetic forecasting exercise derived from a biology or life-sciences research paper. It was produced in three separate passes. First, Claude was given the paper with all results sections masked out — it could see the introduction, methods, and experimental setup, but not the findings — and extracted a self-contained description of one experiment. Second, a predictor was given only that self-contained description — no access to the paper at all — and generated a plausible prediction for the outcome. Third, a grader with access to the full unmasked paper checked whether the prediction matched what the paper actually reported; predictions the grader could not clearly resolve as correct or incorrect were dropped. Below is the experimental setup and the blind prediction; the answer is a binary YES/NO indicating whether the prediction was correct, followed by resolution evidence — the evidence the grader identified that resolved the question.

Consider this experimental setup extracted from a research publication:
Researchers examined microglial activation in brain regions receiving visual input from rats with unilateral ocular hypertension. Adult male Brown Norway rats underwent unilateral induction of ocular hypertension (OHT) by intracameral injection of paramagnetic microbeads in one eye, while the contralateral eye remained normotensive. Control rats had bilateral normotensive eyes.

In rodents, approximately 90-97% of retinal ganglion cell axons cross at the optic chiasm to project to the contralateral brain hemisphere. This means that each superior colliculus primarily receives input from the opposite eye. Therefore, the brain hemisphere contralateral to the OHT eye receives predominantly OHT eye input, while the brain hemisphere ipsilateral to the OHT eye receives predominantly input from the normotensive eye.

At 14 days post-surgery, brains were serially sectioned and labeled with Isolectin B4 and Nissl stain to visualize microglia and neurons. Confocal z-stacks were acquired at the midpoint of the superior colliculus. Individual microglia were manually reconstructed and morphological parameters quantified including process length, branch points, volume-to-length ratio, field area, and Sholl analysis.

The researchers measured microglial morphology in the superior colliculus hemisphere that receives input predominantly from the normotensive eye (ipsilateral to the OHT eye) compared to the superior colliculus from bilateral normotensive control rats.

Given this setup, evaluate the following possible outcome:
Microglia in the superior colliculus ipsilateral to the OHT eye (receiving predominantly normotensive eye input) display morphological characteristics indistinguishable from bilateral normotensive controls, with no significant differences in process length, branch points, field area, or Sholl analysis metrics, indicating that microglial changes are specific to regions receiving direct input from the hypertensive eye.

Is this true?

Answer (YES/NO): NO